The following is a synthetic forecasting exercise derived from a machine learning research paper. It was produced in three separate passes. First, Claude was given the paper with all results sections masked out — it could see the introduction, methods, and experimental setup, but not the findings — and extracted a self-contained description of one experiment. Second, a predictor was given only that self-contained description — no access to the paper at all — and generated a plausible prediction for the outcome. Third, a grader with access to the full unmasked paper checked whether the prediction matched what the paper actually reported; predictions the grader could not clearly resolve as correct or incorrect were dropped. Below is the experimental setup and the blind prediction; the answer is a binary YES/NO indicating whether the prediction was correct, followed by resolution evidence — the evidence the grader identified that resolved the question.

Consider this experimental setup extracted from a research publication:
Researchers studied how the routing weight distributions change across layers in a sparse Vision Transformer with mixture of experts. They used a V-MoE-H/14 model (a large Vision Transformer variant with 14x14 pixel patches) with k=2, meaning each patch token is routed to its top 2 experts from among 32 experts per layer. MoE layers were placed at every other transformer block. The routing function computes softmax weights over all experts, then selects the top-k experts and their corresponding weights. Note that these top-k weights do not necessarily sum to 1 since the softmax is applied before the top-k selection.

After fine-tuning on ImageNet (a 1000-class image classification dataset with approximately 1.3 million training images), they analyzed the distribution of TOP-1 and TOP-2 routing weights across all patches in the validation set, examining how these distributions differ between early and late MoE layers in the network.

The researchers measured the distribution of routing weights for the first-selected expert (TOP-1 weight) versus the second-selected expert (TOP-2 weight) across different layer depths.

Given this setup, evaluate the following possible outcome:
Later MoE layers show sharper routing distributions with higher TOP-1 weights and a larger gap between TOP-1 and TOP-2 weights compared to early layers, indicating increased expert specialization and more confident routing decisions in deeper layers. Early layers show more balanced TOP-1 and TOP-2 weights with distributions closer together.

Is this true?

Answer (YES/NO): YES